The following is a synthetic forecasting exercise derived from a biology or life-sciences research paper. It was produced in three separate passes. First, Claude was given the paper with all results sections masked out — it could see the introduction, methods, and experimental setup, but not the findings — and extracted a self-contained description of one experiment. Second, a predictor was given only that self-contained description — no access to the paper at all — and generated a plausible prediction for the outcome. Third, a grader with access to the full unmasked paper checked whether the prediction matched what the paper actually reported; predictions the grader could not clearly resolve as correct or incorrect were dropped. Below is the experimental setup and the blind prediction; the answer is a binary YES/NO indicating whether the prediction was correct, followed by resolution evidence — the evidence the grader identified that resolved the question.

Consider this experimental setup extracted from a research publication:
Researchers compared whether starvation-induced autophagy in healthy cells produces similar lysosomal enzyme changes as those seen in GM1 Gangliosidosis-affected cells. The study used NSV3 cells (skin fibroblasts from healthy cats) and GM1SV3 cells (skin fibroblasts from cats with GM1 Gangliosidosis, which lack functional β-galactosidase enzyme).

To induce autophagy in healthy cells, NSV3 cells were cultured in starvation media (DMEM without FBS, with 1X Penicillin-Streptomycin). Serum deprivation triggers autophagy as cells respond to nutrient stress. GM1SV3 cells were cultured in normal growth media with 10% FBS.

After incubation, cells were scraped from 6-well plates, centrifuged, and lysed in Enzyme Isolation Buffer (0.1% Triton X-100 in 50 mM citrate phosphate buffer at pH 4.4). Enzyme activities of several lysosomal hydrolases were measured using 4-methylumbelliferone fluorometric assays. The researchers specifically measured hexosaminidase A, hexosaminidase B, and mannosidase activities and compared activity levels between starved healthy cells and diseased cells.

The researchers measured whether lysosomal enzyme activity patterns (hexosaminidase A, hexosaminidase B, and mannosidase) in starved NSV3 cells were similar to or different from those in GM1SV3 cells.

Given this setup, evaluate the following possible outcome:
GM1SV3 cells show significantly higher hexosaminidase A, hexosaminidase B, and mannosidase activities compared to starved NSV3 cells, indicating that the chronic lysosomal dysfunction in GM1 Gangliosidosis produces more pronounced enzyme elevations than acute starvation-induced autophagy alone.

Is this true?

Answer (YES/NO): NO